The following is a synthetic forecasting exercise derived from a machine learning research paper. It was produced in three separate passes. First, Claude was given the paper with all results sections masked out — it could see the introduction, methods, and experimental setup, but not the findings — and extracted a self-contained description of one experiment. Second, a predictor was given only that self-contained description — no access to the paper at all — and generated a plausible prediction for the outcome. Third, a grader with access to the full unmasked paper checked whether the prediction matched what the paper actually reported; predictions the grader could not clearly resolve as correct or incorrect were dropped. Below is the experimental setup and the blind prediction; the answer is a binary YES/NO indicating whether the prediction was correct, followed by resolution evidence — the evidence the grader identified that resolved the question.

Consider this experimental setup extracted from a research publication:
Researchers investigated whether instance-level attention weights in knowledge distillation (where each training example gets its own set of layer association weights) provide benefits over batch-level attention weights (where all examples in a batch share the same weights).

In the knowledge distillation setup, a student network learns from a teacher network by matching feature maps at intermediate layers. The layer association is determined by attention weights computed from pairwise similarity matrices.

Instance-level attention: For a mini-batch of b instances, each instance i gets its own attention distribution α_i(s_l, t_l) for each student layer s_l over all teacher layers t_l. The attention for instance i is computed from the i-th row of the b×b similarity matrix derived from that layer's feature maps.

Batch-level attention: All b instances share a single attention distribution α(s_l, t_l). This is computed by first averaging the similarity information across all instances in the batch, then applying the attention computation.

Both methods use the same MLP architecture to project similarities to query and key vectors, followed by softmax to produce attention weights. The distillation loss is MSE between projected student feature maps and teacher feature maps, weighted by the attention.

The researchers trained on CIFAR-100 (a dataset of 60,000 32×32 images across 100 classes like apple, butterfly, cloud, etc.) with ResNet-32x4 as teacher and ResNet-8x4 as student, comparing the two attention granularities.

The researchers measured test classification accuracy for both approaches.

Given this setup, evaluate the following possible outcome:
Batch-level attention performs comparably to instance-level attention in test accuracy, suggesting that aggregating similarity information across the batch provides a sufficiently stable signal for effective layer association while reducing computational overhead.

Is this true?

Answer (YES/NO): NO